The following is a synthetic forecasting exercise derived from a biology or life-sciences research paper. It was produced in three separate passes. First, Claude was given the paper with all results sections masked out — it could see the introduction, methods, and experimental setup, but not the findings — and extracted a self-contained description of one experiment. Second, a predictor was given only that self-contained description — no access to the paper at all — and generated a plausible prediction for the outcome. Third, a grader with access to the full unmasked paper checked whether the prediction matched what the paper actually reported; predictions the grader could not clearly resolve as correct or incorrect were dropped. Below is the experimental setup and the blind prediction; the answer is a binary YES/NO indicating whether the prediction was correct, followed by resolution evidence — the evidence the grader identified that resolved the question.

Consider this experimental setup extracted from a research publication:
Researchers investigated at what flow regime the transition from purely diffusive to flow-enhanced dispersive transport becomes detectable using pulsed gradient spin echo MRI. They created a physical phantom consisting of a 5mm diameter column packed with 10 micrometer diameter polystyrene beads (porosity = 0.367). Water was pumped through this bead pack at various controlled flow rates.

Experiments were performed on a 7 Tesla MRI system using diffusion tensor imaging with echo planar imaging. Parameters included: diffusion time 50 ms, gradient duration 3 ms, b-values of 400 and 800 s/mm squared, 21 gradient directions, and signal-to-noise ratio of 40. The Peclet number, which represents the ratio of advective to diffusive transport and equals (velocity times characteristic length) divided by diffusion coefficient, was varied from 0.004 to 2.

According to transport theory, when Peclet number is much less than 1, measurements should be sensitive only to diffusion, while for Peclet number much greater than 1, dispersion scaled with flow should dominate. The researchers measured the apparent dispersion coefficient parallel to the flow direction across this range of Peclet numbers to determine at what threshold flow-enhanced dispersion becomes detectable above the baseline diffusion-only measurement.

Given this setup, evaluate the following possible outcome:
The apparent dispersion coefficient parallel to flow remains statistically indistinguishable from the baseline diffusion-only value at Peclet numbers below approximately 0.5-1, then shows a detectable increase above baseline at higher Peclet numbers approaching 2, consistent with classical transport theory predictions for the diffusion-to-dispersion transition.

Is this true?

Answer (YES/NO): NO